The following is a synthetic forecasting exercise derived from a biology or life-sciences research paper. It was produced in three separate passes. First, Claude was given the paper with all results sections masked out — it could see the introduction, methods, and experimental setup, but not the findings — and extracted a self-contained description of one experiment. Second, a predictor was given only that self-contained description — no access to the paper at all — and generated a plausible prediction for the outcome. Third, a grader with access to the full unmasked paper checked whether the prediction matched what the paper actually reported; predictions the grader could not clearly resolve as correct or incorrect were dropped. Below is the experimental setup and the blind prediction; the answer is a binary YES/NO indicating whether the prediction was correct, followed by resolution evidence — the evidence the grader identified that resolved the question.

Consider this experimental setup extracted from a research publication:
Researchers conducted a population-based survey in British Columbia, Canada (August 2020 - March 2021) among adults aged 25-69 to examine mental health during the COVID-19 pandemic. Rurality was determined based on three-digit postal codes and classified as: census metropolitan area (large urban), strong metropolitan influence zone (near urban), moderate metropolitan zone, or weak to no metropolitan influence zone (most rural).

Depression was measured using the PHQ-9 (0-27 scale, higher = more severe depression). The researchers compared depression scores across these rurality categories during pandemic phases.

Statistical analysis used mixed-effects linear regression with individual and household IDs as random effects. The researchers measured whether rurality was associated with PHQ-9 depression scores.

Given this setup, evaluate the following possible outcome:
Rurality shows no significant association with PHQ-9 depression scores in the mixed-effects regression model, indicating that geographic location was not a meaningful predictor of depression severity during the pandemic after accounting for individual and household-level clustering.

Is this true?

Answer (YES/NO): YES